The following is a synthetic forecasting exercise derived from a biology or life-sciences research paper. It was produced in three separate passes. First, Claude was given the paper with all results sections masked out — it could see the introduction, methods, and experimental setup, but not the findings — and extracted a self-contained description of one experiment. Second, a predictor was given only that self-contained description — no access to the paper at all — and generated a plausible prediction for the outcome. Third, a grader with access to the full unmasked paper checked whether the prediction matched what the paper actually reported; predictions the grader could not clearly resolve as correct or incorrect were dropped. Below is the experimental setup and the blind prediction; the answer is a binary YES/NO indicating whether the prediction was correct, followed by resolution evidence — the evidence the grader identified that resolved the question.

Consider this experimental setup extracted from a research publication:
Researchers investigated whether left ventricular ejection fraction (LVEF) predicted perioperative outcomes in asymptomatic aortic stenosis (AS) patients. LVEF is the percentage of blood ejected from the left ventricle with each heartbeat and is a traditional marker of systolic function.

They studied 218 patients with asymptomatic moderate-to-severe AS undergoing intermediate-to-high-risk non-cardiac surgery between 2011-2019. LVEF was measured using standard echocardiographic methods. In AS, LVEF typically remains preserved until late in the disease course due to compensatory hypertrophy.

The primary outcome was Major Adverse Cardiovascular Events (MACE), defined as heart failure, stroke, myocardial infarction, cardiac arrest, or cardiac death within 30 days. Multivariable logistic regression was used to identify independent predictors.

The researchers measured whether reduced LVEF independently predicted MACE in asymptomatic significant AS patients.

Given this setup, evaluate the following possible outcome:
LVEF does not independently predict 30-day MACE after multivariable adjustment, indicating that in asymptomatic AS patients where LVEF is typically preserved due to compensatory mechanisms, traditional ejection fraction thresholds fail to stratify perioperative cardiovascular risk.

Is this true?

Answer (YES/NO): YES